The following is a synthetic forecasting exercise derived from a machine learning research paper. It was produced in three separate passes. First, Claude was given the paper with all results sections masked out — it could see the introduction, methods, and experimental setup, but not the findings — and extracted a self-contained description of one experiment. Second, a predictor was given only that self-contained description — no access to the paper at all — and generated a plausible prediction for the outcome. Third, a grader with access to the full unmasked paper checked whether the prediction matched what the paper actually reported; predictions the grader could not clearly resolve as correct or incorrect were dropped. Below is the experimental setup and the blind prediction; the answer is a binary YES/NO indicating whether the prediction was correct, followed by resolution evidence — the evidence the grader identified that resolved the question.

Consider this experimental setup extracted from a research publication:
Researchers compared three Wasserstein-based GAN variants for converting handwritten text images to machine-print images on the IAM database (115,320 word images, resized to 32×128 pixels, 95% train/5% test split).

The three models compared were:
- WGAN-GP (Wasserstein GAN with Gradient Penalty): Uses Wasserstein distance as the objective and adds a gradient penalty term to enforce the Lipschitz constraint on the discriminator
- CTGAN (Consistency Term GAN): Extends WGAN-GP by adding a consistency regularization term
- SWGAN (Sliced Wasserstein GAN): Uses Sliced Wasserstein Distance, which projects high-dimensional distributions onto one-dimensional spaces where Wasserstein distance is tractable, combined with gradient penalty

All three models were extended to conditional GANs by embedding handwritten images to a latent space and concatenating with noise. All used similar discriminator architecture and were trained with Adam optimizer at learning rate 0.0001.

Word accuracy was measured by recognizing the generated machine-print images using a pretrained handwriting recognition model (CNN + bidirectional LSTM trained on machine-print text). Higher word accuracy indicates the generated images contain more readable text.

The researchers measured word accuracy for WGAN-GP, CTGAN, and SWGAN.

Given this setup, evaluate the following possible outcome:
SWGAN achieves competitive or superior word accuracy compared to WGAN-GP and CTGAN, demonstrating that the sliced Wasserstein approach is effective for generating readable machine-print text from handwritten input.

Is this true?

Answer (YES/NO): NO